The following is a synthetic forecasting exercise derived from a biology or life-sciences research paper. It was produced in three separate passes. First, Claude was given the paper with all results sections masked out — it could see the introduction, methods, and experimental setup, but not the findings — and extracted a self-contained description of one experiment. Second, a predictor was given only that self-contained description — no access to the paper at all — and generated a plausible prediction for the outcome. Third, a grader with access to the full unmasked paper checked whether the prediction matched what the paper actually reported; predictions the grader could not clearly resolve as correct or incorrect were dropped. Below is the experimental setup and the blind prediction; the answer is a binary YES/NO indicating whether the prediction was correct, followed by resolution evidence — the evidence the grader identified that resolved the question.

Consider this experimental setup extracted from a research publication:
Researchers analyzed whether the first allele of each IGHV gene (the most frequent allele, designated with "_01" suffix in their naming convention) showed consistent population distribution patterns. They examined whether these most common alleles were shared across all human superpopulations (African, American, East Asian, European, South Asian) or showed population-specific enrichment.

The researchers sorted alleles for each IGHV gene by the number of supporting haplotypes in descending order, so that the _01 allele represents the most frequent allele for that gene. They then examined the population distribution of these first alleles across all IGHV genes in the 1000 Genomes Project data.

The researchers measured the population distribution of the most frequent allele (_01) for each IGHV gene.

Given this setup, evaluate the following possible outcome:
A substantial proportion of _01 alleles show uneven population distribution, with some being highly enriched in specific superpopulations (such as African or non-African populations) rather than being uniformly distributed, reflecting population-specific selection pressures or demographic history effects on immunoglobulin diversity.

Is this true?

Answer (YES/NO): NO